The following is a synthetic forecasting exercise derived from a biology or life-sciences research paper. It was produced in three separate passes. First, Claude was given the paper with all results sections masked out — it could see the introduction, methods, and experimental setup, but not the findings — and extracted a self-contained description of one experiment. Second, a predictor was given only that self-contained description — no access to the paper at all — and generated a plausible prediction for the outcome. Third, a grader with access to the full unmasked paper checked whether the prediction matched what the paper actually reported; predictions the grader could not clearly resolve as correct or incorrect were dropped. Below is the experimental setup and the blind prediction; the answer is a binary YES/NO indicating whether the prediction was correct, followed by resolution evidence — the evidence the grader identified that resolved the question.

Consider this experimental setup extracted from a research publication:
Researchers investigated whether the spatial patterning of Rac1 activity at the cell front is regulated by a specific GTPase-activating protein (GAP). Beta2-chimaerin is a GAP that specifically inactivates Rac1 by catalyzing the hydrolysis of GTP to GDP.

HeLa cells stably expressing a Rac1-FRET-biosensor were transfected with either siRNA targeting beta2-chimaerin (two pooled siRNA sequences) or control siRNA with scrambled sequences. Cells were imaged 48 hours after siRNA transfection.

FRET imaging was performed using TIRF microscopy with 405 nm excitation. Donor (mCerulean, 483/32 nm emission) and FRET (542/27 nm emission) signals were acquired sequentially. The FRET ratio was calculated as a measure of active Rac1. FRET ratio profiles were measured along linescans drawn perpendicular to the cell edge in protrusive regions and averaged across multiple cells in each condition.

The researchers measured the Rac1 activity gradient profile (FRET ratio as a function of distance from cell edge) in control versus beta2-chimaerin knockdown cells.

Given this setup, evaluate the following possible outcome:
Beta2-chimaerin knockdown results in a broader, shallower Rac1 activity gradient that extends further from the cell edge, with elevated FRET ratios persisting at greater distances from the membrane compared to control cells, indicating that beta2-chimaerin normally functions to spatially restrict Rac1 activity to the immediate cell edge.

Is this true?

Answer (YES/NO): NO